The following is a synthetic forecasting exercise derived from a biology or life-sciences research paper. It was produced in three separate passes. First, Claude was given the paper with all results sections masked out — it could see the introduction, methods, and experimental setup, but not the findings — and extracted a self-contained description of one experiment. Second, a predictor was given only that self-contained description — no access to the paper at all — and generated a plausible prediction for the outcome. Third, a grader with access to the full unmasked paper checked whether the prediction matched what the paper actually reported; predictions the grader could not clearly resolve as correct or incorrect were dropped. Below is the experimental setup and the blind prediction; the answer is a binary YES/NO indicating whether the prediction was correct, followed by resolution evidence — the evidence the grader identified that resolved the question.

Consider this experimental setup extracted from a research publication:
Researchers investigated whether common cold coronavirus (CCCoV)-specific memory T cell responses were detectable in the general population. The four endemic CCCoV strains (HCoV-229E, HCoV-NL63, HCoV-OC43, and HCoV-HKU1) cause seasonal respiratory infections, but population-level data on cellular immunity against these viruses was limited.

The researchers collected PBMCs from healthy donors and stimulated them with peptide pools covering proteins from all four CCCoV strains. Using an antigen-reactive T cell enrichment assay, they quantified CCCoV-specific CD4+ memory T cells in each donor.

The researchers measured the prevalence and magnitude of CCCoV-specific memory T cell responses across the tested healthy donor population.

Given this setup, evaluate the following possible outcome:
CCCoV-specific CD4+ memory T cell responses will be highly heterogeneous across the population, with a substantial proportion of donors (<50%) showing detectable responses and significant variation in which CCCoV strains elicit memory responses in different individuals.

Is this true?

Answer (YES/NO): NO